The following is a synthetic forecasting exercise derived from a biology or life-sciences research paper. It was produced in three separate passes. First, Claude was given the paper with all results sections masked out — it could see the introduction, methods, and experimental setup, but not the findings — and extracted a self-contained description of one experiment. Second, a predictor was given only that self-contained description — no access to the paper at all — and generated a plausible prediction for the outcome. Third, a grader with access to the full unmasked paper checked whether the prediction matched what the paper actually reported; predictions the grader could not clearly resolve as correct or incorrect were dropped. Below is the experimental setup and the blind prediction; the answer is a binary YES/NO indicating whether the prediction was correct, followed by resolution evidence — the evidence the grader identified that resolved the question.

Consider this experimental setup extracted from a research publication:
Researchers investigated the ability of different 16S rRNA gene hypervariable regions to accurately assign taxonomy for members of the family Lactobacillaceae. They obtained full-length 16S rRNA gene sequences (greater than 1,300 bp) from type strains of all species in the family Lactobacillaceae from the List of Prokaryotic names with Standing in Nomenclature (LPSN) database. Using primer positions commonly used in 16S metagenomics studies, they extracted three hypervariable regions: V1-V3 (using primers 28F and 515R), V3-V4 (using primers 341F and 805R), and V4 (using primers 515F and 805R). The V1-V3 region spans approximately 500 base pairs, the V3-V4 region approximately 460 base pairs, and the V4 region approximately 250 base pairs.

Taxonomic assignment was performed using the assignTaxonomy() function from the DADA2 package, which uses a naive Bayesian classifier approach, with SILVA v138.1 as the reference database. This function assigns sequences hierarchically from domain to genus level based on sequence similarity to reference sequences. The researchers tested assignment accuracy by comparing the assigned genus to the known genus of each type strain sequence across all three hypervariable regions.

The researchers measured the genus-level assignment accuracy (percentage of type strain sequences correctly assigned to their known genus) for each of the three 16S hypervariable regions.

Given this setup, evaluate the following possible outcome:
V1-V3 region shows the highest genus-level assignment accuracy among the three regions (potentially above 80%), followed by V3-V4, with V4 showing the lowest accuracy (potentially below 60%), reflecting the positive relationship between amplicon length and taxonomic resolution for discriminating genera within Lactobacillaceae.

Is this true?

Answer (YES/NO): NO